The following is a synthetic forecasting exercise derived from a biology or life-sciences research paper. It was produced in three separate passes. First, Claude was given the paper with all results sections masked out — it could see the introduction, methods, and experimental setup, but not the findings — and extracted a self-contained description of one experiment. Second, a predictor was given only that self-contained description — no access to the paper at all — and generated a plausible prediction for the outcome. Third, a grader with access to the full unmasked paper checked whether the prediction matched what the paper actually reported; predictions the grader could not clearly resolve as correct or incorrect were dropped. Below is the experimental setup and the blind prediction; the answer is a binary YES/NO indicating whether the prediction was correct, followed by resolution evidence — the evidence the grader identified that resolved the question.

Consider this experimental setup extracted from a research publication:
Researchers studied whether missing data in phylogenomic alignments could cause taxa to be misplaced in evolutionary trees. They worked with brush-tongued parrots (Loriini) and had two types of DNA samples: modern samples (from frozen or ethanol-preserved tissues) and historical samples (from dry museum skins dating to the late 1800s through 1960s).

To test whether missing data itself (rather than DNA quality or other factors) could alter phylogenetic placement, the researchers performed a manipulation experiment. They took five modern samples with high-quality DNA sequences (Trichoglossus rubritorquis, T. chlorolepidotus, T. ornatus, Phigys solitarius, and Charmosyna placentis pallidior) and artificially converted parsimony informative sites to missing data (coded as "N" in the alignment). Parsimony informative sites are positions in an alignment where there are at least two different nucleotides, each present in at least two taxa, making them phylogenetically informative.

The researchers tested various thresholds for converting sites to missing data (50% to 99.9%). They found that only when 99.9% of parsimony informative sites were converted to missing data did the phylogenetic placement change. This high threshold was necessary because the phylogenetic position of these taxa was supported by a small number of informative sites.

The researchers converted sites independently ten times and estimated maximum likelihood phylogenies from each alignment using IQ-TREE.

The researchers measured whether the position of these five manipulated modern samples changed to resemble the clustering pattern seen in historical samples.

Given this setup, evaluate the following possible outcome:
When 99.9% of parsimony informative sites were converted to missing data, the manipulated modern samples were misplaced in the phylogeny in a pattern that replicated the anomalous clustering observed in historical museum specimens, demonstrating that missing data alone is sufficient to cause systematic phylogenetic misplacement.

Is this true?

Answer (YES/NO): YES